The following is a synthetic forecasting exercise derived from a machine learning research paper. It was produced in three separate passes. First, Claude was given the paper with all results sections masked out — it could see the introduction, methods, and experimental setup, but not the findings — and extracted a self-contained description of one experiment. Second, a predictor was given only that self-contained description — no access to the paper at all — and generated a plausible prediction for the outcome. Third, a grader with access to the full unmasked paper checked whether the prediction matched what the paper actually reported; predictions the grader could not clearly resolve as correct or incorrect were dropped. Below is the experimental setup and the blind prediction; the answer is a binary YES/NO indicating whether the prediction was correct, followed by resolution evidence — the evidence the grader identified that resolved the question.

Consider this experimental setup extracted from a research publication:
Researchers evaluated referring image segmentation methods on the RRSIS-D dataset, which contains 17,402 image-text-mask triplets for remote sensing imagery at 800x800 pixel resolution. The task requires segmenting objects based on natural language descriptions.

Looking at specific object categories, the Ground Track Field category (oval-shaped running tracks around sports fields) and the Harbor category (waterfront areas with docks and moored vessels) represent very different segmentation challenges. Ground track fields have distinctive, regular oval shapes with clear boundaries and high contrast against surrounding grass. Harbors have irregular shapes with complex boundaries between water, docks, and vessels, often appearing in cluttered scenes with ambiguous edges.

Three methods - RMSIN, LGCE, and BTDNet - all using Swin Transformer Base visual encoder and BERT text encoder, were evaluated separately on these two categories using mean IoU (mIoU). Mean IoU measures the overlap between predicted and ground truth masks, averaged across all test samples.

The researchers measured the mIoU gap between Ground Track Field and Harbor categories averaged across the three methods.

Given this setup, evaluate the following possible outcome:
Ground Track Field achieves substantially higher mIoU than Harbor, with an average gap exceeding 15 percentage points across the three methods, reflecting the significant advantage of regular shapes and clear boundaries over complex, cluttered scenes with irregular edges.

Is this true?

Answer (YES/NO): YES